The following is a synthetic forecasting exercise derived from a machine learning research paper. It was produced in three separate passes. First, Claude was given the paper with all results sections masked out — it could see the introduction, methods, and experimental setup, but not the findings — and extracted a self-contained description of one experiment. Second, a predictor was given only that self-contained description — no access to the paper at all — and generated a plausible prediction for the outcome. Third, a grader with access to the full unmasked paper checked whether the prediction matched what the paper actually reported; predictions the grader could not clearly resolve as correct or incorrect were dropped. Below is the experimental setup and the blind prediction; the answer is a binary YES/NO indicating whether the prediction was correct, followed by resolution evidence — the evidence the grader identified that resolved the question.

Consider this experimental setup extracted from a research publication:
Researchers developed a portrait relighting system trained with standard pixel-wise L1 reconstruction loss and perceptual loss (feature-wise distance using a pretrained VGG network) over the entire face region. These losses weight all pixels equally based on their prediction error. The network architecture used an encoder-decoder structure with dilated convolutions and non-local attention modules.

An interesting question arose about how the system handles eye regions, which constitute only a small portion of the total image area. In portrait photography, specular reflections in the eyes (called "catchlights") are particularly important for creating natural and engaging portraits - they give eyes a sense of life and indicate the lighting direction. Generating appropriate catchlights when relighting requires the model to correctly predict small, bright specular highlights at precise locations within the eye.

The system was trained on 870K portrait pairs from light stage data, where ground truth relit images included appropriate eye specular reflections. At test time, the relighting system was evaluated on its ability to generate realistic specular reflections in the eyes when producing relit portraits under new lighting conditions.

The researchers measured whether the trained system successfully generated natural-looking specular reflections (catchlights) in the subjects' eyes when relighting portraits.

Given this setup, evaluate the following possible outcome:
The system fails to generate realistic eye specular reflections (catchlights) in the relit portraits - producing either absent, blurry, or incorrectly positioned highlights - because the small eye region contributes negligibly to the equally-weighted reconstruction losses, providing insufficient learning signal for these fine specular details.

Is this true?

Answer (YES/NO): YES